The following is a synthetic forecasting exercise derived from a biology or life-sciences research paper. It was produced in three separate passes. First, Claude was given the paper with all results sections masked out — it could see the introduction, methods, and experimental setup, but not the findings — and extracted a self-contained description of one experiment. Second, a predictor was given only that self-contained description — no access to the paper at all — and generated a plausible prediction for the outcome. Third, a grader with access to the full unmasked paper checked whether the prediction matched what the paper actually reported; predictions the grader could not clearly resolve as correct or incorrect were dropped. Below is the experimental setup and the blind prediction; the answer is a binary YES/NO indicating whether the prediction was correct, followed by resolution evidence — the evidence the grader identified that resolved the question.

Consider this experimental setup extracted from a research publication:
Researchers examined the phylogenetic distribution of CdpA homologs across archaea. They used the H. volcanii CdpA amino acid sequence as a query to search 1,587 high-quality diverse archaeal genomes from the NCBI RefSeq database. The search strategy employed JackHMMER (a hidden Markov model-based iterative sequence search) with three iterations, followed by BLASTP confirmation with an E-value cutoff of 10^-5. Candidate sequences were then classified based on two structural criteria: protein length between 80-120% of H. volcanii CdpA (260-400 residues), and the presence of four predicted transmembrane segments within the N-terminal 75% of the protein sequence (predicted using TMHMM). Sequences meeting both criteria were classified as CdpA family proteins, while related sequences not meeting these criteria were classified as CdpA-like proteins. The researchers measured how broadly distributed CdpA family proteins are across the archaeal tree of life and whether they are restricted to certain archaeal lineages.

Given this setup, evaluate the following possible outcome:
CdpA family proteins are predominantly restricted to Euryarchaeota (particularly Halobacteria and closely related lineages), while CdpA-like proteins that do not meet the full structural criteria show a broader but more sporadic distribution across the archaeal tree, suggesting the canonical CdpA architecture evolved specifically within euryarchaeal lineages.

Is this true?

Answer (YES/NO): YES